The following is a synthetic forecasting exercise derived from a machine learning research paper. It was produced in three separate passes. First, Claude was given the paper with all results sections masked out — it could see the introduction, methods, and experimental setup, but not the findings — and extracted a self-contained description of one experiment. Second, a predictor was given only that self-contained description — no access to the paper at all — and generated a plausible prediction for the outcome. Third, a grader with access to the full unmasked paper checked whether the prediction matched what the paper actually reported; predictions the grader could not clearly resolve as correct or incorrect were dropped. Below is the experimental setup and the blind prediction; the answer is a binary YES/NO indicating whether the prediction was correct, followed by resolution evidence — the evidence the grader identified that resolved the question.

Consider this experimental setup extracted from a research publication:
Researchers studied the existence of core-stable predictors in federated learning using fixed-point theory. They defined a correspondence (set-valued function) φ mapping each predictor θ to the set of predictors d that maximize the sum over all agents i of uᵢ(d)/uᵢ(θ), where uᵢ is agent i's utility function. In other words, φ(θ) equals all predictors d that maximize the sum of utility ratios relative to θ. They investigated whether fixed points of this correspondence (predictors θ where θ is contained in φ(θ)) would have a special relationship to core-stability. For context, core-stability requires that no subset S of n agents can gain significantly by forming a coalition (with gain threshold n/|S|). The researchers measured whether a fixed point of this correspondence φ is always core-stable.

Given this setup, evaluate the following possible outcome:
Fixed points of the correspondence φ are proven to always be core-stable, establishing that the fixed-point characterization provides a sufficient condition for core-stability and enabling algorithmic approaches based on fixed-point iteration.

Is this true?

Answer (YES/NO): YES